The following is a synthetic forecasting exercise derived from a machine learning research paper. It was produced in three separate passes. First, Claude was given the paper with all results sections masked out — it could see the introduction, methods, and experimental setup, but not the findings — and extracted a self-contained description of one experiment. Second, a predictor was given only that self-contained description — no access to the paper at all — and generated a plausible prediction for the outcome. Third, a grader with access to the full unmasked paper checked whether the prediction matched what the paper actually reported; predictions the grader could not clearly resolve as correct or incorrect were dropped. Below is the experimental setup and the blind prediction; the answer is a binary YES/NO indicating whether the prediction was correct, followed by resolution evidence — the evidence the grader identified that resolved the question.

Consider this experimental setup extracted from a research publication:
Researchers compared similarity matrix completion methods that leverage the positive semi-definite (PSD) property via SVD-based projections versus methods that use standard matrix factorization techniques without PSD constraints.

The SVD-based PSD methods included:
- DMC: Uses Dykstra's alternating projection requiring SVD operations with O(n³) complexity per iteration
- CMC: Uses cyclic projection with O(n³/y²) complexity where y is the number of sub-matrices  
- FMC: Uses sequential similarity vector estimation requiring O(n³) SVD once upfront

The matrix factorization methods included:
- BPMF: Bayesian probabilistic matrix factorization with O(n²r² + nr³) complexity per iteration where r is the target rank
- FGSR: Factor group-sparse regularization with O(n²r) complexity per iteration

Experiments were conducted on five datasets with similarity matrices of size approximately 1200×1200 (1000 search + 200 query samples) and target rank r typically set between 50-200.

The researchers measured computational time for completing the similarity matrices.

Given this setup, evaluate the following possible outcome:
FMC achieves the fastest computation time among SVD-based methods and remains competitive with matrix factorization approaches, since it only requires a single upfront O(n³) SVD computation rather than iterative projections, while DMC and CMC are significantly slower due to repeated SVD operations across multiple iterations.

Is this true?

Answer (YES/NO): NO